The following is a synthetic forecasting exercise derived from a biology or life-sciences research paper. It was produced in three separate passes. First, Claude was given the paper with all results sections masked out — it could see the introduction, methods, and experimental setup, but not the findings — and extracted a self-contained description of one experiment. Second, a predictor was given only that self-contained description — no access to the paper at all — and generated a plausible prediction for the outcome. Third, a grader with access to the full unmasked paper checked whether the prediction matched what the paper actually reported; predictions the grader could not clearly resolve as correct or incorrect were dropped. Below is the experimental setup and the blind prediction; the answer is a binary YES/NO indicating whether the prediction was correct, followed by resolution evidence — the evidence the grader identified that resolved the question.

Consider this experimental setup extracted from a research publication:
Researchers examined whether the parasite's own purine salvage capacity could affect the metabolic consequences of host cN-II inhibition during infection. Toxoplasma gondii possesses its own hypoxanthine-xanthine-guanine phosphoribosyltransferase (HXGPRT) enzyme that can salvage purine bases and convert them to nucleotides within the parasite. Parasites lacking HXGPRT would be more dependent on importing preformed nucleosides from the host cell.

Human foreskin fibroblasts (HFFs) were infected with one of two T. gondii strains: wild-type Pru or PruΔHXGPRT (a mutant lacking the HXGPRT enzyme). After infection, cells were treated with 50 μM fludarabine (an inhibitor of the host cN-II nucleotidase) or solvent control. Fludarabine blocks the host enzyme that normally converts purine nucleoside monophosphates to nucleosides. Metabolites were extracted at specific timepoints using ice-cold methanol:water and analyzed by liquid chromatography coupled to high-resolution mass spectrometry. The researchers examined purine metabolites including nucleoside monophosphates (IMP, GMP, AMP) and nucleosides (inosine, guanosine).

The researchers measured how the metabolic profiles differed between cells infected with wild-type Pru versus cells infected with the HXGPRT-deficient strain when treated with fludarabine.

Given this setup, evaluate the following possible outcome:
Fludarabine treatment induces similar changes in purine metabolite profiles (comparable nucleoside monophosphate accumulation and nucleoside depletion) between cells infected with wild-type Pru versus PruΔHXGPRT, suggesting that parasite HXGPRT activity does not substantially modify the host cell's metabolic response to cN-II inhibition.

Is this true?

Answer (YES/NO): NO